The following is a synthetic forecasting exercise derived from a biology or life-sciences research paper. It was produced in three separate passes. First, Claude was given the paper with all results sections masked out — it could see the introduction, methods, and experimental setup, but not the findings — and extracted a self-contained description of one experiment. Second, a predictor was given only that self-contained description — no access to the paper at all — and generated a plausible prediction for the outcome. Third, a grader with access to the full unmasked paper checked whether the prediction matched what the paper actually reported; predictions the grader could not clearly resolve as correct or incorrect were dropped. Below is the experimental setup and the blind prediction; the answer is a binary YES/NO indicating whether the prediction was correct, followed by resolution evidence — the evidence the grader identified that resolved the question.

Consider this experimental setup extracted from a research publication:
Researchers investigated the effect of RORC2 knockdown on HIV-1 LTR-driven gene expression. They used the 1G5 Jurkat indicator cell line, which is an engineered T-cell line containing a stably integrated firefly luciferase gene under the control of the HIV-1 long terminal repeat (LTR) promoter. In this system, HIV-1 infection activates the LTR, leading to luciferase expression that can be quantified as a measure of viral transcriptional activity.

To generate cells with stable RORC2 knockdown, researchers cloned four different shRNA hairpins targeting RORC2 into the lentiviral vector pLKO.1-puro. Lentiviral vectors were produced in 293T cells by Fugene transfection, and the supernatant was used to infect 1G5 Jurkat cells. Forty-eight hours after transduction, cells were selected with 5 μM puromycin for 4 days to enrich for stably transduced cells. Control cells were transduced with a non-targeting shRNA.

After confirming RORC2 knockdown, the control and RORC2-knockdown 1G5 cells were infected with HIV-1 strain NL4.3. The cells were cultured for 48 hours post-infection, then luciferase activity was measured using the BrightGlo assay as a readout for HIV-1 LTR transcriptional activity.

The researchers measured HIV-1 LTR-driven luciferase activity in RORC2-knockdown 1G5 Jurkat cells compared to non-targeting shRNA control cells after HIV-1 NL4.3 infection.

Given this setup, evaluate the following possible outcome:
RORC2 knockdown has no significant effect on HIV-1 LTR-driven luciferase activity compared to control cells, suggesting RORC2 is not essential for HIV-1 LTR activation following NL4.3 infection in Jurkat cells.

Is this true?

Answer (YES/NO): NO